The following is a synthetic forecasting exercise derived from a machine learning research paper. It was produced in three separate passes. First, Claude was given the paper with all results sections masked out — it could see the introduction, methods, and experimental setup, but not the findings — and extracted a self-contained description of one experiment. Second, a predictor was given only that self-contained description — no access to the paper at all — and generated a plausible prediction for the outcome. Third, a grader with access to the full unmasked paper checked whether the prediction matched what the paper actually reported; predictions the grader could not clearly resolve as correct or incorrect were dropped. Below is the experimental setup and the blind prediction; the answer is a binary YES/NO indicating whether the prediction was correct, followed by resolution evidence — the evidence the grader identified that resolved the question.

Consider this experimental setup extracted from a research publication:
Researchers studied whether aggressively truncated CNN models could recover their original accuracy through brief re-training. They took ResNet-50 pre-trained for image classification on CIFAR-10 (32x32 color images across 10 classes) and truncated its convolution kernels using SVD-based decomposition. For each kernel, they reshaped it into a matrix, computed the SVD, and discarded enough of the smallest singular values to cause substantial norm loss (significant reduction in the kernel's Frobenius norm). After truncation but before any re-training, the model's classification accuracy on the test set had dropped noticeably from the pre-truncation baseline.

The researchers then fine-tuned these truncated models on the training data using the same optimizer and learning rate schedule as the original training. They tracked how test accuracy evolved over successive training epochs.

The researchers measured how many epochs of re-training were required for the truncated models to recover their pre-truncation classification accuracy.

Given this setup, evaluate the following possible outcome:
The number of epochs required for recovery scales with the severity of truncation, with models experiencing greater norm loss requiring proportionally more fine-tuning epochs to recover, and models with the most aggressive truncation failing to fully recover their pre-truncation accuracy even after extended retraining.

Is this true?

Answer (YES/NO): NO